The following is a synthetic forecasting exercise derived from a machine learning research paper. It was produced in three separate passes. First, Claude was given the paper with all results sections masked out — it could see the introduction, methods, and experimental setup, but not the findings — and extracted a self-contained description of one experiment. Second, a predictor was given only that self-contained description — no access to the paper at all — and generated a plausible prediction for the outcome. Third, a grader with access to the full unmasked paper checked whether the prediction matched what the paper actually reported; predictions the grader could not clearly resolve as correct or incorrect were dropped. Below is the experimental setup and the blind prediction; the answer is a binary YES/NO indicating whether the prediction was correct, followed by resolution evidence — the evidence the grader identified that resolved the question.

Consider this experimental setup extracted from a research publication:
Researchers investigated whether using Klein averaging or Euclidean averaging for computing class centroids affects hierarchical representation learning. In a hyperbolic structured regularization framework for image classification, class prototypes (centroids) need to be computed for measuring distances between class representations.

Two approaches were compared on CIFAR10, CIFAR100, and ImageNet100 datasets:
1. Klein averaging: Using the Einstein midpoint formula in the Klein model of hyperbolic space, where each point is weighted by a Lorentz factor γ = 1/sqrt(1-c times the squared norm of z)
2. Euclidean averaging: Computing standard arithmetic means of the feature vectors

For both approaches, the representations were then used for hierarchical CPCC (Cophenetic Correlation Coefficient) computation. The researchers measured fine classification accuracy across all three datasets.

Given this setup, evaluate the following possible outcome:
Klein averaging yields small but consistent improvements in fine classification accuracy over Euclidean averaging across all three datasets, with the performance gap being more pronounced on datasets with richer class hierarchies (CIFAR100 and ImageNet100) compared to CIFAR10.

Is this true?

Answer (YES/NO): NO